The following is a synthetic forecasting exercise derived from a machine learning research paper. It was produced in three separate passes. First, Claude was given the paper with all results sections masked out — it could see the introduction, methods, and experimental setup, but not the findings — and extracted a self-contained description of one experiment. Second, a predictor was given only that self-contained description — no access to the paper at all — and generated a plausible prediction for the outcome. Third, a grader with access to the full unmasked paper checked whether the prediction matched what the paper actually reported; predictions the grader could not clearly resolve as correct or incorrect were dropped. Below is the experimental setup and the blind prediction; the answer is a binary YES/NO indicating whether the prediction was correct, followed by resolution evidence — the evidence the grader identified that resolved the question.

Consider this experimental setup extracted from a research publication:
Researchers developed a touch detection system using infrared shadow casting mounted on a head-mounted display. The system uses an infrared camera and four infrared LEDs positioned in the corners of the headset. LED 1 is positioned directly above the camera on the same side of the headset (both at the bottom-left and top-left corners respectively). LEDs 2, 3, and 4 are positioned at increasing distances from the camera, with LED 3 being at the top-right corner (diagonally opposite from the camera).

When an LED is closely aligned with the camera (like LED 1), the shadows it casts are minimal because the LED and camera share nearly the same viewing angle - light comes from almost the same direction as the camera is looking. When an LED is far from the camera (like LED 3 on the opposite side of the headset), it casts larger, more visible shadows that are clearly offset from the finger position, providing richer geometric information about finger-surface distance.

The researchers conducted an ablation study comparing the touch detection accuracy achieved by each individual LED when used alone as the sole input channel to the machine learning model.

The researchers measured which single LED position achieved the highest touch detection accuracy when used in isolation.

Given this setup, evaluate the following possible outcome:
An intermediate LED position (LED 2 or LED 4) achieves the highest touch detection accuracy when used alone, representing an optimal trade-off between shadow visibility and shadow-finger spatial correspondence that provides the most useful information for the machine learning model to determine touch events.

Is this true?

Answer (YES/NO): NO